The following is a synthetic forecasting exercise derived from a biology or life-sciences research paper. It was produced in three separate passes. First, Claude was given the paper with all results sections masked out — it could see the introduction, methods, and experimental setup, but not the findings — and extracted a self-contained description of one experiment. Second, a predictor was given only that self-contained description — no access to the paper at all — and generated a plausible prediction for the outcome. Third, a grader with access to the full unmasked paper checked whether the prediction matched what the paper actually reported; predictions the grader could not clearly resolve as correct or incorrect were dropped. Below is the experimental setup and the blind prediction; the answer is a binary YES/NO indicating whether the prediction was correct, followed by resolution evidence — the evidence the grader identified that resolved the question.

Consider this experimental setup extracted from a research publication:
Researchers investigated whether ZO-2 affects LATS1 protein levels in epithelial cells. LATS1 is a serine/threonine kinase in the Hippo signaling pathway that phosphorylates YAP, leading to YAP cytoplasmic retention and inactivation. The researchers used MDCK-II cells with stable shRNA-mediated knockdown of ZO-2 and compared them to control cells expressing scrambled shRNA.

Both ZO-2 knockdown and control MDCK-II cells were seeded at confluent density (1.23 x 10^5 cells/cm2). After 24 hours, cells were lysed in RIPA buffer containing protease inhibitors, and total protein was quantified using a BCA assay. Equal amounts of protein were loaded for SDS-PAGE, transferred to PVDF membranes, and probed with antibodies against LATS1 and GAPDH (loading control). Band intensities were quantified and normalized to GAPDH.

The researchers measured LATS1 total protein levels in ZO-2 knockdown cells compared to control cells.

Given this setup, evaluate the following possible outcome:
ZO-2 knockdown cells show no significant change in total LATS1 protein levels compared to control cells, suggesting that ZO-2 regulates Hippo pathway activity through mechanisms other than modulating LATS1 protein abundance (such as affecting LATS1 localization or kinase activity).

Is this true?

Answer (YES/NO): NO